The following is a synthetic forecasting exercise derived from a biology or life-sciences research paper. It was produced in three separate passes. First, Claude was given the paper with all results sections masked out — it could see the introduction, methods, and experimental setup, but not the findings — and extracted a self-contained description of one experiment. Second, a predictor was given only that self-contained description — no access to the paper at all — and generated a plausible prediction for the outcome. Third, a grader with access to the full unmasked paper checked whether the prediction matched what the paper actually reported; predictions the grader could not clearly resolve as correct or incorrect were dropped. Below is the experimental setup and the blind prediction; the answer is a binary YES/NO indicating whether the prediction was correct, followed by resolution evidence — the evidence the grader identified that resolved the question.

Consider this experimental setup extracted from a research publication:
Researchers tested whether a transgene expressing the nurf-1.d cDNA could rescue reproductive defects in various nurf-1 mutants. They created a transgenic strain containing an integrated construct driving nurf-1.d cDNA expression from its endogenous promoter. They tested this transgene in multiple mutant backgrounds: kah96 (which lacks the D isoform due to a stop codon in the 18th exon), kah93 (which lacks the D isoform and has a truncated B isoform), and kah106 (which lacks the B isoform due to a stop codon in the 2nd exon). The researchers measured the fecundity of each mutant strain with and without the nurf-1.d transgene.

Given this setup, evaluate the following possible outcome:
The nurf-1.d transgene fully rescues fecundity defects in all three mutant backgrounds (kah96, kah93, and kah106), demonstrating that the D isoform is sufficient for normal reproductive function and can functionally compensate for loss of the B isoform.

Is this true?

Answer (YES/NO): NO